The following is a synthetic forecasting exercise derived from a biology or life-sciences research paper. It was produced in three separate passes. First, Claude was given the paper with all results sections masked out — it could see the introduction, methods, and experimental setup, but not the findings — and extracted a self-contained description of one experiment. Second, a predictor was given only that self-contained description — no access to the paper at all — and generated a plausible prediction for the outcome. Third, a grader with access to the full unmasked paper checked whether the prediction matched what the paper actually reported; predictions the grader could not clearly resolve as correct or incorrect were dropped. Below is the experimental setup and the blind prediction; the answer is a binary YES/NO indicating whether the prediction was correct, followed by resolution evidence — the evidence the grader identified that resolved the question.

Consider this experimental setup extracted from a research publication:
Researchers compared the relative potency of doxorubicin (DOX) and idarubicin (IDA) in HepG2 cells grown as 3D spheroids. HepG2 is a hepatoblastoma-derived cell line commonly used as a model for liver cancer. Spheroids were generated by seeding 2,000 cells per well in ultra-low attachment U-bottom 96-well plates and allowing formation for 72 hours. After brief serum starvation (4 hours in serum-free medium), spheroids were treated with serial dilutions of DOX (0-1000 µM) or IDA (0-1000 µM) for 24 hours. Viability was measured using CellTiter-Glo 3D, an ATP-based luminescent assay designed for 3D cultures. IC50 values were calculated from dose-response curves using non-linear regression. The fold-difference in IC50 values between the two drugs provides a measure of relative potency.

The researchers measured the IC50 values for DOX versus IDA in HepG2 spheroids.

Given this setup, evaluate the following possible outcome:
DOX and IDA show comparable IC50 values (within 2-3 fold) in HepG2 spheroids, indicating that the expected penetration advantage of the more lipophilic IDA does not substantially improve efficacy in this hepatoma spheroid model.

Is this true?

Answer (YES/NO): NO